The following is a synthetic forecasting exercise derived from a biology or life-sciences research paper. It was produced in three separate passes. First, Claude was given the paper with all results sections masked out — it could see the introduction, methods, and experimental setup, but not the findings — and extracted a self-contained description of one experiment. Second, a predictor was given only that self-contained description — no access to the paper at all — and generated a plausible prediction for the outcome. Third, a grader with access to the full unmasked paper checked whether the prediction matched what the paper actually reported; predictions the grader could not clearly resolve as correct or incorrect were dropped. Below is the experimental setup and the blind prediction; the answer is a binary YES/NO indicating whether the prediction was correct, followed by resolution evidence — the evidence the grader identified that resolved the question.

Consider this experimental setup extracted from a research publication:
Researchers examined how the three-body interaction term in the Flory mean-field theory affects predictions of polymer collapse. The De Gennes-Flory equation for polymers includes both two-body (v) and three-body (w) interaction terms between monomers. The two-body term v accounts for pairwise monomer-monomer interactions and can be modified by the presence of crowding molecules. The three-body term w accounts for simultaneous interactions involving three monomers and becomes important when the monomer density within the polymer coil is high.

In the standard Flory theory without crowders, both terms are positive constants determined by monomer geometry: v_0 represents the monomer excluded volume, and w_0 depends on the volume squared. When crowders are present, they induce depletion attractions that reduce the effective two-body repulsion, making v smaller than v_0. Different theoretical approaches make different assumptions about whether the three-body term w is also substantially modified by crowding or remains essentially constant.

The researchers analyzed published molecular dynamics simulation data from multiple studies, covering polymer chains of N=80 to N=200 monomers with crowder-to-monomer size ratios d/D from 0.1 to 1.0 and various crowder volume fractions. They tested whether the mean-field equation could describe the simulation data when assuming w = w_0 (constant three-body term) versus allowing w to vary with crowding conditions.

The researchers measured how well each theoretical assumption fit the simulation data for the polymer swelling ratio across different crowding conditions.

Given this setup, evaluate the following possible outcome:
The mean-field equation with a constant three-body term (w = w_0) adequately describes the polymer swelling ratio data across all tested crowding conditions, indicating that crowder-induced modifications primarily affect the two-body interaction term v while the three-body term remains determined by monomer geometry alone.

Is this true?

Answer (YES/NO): YES